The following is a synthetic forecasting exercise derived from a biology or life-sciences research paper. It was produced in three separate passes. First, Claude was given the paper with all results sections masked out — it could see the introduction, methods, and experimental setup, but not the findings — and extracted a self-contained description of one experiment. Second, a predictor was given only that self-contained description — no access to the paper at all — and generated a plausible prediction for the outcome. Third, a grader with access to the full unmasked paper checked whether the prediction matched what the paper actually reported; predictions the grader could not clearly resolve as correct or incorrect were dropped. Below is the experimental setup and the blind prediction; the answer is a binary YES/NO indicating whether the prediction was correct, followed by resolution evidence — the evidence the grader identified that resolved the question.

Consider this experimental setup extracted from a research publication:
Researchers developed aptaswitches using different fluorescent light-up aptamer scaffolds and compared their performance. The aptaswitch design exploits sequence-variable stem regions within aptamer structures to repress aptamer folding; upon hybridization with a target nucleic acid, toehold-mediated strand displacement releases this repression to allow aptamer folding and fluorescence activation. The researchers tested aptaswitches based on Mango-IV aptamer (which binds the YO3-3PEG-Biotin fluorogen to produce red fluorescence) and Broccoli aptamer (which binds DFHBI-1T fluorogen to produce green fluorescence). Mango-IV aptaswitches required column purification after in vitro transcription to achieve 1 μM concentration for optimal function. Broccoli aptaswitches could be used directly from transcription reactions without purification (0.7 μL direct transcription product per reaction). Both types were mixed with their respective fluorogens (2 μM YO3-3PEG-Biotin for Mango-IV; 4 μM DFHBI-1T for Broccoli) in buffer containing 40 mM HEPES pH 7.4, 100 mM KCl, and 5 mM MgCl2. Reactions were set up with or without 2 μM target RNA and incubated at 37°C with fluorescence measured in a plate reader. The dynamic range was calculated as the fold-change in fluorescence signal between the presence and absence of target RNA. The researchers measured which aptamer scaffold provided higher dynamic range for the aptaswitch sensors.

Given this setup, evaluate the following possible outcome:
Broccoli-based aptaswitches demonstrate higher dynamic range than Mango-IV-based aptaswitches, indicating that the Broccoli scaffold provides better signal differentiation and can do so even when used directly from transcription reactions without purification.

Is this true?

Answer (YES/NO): YES